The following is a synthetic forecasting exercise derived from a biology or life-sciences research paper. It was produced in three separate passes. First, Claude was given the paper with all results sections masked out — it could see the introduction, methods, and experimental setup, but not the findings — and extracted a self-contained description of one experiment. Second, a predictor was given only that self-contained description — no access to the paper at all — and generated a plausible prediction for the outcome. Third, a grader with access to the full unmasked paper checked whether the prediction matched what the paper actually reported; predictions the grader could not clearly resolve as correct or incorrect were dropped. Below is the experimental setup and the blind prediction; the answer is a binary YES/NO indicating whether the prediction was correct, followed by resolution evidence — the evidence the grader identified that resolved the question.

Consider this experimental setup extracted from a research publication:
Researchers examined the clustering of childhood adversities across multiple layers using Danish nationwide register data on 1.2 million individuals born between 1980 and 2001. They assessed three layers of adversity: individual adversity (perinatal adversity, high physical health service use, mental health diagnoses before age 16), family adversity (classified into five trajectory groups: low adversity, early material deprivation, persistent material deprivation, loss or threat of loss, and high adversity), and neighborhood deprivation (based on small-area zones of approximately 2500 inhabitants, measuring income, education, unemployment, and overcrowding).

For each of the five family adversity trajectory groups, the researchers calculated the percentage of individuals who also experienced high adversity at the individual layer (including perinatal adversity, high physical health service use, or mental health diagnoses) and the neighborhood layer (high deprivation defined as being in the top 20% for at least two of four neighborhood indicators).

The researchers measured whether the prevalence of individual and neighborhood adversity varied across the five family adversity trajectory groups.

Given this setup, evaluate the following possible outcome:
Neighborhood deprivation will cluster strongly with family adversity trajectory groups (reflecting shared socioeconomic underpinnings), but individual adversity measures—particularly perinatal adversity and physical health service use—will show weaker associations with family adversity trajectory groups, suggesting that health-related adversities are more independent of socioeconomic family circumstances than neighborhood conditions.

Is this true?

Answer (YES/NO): NO